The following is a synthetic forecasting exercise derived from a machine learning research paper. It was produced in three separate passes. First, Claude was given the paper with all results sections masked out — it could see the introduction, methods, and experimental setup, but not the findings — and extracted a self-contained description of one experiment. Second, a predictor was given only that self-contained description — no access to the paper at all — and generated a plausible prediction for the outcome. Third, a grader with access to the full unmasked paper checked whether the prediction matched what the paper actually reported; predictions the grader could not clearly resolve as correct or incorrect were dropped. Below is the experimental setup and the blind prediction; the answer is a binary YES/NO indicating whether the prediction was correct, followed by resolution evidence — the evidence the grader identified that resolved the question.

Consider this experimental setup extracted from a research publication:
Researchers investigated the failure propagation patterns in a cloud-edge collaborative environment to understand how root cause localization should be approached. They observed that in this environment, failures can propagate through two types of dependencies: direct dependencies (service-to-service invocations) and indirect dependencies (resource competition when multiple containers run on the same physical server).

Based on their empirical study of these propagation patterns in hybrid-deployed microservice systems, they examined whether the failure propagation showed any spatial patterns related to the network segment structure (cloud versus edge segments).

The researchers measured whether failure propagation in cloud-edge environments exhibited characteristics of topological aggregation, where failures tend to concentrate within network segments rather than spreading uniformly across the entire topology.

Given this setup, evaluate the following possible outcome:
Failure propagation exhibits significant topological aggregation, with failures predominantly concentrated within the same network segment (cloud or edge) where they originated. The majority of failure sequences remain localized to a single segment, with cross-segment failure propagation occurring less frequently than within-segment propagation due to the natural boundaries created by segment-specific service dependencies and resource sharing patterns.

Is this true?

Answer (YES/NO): YES